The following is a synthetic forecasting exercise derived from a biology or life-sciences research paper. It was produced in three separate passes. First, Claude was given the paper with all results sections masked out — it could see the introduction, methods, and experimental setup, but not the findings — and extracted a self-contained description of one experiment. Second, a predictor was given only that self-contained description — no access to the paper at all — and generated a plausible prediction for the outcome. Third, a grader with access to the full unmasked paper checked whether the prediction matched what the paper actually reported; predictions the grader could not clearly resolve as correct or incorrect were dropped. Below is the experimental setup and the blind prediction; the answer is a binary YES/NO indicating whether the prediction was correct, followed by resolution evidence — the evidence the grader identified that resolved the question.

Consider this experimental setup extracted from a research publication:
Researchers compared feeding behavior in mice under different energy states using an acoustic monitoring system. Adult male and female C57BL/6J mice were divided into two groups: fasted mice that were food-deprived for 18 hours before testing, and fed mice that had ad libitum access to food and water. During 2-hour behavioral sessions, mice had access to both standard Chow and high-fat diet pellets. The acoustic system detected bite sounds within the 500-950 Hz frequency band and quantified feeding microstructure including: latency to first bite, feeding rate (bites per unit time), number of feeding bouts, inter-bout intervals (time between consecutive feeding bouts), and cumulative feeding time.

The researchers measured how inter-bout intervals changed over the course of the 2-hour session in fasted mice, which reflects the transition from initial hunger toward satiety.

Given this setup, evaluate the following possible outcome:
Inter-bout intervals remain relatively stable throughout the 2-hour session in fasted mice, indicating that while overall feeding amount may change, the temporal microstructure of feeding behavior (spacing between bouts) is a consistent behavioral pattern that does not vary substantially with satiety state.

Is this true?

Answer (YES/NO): NO